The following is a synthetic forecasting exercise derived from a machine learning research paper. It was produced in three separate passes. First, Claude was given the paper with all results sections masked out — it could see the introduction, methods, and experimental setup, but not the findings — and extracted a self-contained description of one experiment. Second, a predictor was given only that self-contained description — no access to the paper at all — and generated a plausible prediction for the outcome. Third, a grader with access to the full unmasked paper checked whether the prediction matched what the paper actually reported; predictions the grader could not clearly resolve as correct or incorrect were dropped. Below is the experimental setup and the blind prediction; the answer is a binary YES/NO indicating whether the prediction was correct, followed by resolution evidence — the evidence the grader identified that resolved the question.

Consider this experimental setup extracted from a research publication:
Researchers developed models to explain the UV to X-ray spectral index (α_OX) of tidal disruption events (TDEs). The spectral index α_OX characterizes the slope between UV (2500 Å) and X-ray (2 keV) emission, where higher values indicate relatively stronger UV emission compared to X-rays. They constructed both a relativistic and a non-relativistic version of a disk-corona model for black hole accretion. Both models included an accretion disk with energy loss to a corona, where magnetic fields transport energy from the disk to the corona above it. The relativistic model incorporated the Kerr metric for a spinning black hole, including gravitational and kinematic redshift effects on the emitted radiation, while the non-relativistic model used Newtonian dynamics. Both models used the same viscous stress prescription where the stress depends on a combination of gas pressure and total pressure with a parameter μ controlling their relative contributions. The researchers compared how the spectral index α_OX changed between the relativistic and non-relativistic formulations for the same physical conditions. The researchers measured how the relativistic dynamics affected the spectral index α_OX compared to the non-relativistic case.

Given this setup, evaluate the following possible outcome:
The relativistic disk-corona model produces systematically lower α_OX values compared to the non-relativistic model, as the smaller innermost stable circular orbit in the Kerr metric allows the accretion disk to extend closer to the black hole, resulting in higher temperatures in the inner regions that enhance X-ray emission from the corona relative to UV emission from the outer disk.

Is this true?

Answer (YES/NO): NO